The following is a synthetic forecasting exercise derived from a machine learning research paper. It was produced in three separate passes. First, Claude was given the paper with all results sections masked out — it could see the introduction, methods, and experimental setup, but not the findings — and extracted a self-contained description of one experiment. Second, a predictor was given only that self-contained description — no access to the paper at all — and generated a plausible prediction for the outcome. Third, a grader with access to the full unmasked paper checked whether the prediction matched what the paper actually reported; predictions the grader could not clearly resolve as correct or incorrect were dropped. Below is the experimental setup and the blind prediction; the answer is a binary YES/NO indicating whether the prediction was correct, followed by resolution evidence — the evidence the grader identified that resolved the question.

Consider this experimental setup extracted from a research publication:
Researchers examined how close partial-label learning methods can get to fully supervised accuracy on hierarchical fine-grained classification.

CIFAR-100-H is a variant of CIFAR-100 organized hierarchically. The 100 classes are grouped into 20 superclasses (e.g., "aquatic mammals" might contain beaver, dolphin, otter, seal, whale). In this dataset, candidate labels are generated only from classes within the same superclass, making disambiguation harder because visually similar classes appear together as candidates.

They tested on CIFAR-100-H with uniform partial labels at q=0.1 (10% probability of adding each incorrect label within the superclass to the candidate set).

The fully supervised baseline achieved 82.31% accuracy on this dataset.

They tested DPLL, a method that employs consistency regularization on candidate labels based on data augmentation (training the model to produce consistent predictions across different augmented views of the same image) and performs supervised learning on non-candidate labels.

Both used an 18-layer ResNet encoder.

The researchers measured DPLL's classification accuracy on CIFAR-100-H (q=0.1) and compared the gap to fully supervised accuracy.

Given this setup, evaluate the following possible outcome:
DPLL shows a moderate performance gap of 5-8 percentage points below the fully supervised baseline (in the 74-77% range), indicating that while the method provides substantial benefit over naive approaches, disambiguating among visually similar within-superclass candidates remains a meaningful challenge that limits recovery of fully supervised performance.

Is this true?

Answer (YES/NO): YES